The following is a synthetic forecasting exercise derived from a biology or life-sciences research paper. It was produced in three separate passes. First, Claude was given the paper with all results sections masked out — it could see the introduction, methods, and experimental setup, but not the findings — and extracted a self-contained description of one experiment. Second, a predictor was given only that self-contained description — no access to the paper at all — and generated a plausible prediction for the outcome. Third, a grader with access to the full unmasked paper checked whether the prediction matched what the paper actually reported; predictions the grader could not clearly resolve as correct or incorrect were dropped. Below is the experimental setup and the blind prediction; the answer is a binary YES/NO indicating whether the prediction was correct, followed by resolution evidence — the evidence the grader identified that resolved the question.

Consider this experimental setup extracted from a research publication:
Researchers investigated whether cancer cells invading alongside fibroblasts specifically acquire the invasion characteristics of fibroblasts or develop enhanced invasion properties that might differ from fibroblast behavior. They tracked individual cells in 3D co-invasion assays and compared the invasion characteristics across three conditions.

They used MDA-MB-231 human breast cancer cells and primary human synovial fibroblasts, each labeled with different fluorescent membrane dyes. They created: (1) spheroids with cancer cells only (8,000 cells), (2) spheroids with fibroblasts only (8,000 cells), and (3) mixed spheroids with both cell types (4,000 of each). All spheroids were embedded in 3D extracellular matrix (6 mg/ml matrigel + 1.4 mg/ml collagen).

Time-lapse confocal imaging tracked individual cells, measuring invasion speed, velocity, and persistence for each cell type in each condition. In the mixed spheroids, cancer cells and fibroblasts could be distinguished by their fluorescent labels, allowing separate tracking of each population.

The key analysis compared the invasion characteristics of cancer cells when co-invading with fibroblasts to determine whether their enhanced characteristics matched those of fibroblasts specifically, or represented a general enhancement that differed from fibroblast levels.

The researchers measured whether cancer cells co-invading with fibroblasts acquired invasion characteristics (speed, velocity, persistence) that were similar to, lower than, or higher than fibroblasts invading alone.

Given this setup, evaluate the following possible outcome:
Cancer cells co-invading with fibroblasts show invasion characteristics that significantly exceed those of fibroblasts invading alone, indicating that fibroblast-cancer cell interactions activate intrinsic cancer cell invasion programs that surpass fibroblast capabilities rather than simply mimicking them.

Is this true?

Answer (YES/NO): NO